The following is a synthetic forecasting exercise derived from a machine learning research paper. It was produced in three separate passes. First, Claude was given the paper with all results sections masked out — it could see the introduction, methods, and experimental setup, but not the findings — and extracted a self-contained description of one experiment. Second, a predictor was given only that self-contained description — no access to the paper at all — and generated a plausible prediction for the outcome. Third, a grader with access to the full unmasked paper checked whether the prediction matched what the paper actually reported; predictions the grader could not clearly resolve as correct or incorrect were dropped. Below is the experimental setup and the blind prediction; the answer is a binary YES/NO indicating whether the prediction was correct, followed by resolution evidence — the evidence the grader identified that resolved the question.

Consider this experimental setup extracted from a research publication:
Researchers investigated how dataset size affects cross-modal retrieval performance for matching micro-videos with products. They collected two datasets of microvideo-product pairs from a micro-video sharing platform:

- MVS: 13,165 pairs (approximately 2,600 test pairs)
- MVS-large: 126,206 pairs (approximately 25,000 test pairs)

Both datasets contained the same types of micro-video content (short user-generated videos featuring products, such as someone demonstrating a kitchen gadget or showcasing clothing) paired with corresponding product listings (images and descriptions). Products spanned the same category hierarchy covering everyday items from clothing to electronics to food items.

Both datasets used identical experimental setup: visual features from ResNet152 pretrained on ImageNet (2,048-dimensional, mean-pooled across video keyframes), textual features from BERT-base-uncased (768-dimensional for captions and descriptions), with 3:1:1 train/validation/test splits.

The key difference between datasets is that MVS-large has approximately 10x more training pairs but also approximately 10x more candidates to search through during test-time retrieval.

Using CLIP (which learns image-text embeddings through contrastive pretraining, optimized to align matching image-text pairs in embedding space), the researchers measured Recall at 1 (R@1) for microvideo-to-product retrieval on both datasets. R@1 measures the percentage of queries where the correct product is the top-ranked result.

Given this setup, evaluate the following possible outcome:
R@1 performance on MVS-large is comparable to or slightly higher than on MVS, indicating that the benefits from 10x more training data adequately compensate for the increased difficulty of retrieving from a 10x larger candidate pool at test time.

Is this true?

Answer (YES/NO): NO